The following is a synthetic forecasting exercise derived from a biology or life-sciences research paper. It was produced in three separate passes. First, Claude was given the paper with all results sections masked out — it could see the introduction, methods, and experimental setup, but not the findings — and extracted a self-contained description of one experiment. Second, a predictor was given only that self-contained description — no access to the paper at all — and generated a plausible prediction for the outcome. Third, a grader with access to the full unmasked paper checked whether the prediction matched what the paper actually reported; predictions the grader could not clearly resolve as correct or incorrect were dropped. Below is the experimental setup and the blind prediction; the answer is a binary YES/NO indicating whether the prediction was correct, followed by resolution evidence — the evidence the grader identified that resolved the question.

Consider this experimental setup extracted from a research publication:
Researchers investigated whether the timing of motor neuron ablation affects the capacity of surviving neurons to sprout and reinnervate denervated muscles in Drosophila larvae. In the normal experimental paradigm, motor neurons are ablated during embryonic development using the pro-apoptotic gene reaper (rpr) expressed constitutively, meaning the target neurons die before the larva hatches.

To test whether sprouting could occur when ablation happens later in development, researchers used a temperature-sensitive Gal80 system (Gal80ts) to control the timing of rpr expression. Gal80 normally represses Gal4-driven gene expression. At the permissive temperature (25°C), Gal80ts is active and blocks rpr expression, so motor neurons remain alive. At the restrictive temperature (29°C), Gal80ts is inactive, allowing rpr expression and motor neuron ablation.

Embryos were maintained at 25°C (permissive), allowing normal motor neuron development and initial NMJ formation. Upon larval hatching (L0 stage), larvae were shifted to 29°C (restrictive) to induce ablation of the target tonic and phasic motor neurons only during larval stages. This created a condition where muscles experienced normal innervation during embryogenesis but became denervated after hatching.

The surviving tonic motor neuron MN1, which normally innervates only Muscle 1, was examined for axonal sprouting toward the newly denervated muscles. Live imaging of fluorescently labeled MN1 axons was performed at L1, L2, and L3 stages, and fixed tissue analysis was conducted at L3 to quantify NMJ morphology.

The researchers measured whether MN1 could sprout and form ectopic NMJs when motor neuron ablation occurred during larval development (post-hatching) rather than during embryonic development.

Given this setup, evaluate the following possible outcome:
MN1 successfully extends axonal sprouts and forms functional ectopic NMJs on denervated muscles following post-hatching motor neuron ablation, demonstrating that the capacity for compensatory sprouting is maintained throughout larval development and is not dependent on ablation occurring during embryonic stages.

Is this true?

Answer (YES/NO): YES